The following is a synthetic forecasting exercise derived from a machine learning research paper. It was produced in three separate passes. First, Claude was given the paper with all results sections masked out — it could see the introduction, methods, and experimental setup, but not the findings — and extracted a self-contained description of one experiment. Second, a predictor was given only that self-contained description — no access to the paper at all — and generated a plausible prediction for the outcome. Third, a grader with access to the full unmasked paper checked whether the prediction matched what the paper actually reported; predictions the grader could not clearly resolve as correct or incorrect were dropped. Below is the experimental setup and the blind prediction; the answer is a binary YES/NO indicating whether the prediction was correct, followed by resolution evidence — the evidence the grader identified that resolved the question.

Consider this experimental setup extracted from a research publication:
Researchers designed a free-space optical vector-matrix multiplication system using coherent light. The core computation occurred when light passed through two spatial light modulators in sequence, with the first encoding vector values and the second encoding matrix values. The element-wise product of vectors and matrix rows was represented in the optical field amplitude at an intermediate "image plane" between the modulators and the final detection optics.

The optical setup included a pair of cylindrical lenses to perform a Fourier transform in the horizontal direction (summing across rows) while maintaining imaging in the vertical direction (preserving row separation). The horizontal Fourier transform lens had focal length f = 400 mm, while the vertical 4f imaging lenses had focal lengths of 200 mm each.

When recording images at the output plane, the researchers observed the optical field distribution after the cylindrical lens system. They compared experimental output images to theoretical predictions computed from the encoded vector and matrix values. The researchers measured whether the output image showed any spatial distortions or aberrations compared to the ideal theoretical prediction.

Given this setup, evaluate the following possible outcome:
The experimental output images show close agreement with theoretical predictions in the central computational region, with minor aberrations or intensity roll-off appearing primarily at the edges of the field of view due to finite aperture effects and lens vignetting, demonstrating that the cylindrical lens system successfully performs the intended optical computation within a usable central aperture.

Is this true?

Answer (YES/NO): NO